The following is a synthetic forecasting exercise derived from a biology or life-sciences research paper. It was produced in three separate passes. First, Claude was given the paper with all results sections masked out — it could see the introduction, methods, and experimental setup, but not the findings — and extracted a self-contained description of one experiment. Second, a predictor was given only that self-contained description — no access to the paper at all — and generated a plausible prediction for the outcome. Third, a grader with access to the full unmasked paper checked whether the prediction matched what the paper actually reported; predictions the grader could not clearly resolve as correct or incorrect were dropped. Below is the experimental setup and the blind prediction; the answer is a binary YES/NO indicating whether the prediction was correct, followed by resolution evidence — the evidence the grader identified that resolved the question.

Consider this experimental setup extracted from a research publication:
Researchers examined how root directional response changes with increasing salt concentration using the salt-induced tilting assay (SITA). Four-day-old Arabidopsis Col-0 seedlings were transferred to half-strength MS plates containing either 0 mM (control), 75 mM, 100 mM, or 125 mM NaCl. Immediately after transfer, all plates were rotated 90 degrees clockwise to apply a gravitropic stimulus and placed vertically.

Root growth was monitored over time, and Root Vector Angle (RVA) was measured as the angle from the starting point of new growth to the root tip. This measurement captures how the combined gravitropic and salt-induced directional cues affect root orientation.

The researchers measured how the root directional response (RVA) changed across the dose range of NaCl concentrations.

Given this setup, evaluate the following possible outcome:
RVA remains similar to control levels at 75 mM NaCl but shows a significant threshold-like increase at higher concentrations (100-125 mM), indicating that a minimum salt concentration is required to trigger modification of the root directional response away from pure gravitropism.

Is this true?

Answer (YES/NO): NO